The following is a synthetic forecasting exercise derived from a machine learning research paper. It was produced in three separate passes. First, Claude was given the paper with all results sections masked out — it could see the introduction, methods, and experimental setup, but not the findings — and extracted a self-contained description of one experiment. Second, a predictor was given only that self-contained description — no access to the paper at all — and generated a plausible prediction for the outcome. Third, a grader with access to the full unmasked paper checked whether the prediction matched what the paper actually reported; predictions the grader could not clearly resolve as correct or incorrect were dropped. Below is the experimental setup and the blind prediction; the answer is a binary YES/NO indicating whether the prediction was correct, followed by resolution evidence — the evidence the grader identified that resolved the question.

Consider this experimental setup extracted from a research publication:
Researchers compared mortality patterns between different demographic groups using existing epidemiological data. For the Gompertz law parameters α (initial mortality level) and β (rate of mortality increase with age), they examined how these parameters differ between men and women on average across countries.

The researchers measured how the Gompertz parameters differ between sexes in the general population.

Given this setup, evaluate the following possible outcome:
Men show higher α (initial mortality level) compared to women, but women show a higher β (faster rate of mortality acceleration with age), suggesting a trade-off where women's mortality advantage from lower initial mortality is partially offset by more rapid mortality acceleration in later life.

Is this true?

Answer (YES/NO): YES